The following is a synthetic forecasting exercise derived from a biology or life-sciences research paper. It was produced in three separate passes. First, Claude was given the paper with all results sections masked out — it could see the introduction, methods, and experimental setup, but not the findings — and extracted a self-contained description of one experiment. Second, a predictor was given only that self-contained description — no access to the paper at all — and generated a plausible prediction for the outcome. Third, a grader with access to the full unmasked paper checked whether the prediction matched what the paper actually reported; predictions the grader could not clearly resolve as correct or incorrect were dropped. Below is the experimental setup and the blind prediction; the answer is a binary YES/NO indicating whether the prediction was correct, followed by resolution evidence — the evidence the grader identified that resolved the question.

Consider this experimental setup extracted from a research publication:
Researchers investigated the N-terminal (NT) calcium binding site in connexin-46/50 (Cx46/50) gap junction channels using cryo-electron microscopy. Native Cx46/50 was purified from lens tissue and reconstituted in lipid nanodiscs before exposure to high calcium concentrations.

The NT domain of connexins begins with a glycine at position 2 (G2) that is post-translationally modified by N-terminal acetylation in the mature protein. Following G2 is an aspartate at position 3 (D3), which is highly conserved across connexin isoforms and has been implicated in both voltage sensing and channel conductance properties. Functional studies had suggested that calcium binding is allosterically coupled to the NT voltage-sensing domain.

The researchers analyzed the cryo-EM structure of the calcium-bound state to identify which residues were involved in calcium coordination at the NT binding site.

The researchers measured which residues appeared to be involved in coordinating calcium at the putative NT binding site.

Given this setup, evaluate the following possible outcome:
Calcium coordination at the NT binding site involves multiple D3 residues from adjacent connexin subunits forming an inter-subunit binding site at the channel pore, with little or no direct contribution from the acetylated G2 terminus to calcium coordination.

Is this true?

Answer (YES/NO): NO